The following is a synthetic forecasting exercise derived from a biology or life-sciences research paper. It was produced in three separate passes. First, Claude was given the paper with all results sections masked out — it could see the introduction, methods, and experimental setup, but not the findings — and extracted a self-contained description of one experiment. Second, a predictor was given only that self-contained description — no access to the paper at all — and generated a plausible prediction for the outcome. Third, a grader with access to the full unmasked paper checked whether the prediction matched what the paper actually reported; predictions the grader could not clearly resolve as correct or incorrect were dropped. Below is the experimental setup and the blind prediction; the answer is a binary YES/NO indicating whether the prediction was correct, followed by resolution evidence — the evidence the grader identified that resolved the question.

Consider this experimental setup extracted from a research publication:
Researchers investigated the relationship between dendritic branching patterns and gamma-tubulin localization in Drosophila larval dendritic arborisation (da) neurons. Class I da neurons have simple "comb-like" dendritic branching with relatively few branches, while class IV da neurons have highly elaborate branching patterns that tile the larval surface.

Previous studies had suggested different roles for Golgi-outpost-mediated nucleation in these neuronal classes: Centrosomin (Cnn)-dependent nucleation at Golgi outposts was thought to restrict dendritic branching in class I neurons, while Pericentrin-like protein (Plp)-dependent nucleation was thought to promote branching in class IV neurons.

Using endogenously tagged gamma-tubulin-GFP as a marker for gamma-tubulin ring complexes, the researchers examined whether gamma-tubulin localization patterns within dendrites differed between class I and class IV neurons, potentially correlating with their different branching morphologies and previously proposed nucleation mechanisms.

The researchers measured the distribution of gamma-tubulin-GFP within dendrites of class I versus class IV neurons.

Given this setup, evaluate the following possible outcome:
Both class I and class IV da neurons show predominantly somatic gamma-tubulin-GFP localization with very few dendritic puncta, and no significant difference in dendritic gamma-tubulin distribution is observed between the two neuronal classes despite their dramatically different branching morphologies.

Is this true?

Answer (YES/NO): NO